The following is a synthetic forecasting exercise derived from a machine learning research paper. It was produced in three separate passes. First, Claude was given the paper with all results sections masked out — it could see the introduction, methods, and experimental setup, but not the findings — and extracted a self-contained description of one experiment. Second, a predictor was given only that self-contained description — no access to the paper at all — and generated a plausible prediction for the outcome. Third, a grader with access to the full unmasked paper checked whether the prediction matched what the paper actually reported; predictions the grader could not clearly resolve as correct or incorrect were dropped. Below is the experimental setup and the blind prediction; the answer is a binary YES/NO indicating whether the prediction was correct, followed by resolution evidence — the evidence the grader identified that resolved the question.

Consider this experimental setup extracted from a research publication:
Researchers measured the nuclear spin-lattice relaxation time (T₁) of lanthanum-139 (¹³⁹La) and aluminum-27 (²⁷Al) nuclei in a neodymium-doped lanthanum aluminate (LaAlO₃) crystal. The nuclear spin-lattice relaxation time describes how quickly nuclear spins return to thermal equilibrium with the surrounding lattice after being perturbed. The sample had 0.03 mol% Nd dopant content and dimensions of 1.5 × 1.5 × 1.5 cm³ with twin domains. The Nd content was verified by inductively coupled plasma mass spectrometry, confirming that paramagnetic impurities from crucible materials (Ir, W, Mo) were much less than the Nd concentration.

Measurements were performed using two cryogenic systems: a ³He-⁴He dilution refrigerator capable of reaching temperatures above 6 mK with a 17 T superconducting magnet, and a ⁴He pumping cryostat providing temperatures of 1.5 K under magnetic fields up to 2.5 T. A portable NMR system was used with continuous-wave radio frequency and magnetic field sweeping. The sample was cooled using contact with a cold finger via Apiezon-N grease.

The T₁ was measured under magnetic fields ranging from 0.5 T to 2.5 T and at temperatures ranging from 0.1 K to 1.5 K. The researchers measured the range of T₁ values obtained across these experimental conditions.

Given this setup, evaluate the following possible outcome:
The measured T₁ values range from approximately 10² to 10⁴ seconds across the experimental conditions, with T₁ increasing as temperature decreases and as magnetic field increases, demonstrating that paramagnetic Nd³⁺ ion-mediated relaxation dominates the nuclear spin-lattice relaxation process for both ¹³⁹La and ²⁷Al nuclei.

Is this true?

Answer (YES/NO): NO